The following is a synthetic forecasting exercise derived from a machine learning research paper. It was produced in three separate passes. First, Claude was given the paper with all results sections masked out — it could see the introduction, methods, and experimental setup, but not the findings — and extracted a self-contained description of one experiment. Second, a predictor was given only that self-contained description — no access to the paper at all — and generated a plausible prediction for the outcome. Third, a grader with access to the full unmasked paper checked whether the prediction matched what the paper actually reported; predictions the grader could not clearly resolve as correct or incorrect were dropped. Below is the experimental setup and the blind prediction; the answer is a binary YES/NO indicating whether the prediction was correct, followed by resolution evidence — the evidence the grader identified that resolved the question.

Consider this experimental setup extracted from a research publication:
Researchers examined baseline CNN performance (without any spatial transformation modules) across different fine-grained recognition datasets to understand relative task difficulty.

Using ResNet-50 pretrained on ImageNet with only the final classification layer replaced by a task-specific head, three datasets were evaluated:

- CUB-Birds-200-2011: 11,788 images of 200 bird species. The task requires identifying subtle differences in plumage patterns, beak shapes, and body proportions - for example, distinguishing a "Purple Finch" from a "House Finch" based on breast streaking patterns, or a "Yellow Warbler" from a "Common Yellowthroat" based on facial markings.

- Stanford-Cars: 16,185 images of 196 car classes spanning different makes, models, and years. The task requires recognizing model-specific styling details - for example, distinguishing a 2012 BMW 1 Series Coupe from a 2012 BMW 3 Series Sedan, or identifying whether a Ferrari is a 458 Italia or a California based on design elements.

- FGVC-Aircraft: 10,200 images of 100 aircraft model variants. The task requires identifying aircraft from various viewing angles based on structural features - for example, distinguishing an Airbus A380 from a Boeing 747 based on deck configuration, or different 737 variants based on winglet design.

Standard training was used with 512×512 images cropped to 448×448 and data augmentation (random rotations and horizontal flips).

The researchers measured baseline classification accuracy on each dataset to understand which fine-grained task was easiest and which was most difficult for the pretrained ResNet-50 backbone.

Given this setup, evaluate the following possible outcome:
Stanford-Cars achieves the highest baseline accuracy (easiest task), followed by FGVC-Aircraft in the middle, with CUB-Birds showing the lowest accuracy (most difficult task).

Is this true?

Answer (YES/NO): NO